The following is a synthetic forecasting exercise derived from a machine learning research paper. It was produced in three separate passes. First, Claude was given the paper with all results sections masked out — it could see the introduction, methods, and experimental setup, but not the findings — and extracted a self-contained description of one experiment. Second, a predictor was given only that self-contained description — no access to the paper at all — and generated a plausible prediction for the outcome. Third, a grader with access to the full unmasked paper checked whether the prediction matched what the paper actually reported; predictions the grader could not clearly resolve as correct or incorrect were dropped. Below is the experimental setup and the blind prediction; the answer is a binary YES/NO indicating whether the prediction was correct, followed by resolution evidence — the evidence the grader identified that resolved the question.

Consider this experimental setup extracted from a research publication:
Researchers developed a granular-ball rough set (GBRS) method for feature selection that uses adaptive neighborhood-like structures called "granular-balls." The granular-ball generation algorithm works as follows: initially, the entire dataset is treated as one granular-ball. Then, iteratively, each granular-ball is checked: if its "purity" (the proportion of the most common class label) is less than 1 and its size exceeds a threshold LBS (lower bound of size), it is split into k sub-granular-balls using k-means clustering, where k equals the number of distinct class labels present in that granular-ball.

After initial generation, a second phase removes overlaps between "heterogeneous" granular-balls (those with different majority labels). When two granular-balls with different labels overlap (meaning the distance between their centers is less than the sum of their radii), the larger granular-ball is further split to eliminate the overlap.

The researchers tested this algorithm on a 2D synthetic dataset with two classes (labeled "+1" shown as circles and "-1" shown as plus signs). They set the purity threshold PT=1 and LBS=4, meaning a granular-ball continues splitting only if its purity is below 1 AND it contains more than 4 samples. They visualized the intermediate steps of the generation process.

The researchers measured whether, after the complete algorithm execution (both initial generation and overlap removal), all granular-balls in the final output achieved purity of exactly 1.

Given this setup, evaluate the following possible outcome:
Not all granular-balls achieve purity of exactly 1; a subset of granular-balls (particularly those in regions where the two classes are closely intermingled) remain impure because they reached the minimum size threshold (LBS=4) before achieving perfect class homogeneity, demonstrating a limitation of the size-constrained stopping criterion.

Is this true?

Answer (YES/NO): YES